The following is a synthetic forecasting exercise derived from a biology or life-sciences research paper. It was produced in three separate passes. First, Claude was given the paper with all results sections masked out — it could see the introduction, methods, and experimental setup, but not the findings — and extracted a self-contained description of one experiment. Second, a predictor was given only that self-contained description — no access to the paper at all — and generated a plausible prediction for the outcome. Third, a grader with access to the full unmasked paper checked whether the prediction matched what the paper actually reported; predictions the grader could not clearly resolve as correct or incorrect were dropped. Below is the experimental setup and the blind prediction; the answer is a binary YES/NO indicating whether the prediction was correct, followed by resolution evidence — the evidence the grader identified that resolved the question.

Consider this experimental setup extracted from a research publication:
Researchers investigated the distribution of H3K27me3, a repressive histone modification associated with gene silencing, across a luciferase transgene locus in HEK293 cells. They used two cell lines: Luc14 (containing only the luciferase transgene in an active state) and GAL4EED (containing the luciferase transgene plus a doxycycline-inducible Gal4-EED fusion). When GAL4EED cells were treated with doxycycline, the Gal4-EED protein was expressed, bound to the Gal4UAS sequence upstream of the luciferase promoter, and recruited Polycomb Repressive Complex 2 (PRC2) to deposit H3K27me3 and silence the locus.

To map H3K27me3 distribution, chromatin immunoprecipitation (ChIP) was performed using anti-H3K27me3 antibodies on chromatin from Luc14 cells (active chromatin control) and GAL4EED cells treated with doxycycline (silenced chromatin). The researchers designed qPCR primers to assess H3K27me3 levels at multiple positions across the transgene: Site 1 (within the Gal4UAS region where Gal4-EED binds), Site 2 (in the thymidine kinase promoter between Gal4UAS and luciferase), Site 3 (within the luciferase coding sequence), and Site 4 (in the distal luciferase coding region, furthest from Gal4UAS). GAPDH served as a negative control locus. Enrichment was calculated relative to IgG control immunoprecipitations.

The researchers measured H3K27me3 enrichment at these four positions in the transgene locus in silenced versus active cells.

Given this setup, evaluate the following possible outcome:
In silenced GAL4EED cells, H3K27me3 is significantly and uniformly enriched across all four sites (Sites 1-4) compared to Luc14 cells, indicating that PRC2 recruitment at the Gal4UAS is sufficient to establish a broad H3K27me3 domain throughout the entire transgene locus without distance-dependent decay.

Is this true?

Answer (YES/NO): NO